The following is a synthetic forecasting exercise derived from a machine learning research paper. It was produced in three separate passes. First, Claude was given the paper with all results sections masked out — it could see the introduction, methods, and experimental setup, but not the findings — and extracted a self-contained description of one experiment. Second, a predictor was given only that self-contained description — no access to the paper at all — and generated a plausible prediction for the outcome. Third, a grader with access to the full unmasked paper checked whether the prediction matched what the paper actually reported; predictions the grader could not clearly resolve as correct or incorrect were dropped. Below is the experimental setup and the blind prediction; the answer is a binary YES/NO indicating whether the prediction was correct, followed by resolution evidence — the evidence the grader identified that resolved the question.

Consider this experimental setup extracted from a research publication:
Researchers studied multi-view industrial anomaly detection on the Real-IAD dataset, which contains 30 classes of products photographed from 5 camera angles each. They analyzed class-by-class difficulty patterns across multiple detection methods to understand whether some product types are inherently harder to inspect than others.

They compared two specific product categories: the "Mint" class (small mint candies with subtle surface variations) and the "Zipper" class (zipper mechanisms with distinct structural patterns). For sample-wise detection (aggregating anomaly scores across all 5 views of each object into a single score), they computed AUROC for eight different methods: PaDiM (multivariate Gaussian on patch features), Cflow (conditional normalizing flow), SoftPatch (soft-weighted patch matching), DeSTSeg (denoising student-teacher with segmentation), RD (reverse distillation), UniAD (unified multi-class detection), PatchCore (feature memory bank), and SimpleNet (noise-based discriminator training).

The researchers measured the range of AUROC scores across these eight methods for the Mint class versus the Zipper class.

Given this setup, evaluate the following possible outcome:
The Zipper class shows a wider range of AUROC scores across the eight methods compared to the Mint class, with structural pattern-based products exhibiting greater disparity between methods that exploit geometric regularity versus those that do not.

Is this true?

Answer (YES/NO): NO